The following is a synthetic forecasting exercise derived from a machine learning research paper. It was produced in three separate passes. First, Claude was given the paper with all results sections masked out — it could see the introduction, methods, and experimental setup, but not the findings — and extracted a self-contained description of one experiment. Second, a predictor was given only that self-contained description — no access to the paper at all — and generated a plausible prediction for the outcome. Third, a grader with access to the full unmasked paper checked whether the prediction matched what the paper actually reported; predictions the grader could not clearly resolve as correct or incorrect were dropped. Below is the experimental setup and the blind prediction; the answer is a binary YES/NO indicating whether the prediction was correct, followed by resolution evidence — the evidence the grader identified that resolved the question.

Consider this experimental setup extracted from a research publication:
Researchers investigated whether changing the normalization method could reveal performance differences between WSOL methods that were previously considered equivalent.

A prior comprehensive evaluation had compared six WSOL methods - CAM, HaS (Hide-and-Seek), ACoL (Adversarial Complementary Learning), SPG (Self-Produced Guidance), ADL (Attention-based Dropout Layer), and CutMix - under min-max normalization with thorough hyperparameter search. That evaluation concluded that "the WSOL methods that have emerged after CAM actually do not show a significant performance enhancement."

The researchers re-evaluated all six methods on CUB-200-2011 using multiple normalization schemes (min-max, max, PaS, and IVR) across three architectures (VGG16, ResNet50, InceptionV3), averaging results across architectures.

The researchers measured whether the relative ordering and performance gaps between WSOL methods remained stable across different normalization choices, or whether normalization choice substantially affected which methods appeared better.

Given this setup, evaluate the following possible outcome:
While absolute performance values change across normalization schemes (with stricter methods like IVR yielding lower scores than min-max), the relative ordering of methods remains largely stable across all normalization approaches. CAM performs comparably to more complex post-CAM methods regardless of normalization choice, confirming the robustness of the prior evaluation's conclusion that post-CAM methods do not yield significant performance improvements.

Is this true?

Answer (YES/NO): NO